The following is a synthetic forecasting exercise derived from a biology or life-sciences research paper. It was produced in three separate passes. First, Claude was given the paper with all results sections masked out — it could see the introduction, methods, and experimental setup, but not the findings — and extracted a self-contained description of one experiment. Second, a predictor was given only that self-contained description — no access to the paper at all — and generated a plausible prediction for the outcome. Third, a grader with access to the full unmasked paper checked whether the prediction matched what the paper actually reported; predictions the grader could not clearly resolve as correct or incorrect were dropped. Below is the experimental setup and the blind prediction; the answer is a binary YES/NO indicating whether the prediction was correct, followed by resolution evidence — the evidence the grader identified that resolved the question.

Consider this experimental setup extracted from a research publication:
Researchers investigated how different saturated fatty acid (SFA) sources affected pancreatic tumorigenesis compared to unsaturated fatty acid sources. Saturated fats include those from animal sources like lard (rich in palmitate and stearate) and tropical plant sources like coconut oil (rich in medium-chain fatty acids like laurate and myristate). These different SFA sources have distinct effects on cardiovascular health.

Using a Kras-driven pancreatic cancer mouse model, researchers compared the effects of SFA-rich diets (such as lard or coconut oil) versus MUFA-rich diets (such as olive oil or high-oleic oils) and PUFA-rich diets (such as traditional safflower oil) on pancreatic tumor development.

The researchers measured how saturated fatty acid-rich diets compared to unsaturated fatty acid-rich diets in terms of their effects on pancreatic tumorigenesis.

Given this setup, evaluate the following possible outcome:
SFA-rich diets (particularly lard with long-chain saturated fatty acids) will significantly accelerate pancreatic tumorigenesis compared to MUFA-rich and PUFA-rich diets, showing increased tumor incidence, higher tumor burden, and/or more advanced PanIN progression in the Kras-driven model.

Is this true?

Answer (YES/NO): NO